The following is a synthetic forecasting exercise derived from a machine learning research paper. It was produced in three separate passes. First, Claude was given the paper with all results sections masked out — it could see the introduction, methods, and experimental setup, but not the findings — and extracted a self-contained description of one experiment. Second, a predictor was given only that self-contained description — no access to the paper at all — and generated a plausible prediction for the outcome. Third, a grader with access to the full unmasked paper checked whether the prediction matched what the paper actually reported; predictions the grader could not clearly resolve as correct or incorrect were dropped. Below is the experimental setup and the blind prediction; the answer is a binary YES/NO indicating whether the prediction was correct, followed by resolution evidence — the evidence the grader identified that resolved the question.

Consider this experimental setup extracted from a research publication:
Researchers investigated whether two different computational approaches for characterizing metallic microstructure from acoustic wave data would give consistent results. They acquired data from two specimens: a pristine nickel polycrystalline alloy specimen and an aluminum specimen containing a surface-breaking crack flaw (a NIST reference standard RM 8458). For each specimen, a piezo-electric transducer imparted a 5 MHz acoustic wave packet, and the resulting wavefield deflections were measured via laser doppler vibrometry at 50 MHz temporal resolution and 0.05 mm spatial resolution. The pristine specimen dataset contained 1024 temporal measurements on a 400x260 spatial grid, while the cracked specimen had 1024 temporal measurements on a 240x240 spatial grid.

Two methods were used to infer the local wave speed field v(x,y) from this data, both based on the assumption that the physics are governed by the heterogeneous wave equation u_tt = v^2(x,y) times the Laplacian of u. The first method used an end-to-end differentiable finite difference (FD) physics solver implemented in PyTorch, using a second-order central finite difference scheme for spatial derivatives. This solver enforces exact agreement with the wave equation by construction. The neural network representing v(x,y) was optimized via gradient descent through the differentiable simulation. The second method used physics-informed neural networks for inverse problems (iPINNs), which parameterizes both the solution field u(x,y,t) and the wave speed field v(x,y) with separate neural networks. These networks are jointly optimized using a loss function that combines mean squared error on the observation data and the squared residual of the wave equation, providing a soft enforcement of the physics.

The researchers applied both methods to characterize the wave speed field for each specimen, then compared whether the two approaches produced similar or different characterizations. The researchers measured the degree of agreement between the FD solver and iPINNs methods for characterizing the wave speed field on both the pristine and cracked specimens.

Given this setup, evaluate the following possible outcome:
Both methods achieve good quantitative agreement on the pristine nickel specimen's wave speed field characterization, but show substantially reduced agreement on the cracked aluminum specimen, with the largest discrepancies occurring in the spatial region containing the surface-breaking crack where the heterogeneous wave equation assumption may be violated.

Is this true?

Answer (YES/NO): YES